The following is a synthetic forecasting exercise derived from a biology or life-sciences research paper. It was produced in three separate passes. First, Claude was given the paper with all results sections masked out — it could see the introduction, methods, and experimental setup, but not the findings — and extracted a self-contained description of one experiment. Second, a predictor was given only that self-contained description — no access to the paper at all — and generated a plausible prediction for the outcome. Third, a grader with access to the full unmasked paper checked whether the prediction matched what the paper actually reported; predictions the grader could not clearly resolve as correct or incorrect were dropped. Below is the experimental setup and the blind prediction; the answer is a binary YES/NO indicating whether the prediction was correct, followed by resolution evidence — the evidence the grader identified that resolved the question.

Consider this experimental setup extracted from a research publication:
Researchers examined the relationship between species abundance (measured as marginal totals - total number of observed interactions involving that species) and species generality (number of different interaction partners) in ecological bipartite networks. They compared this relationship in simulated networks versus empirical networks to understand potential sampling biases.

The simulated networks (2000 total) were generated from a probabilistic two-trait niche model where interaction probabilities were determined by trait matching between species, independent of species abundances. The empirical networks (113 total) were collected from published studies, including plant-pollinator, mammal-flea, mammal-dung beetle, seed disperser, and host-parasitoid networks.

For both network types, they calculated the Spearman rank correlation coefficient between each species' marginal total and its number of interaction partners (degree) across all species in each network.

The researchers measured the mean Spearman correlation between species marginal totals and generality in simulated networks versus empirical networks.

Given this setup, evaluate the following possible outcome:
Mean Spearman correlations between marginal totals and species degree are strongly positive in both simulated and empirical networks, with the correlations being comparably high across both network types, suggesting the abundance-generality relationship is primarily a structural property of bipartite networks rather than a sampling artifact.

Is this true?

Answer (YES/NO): NO